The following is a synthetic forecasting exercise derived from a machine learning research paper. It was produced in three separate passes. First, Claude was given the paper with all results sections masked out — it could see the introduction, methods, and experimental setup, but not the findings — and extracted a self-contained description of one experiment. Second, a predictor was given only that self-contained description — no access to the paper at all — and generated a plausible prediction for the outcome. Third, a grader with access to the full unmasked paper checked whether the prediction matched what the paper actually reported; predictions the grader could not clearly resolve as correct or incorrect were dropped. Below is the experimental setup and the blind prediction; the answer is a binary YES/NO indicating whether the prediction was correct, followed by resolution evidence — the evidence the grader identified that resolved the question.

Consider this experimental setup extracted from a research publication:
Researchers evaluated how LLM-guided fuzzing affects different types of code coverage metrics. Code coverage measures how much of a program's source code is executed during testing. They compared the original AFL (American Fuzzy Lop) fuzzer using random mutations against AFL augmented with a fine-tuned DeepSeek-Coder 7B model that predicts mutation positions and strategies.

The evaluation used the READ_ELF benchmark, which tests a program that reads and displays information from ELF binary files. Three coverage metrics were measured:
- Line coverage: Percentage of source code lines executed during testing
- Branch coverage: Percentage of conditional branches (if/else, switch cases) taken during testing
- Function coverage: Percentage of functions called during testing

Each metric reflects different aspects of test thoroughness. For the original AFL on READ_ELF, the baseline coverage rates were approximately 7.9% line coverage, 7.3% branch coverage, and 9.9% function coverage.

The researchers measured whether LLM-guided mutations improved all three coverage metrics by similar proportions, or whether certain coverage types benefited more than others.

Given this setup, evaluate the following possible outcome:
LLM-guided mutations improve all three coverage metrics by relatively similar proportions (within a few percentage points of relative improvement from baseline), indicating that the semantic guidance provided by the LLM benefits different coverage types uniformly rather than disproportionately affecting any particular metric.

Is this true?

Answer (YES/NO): NO